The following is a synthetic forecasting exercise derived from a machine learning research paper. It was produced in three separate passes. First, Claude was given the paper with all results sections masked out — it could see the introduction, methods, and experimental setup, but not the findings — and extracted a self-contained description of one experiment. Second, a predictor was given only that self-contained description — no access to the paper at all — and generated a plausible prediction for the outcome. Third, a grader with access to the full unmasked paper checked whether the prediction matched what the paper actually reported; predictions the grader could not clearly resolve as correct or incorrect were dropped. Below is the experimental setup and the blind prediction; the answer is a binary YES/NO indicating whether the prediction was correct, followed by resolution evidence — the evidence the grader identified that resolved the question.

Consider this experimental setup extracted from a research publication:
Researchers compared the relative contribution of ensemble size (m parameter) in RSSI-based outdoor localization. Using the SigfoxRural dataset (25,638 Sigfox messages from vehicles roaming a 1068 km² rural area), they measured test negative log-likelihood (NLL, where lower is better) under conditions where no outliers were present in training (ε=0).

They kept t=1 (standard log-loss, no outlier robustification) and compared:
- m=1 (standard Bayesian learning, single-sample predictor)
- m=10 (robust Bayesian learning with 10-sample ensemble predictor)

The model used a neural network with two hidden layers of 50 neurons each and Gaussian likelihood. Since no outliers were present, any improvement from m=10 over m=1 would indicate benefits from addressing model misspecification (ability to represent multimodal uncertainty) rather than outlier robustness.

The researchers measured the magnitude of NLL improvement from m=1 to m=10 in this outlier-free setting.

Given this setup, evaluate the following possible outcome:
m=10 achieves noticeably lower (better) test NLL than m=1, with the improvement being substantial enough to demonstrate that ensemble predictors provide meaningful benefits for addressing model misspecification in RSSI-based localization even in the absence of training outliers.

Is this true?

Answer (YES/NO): YES